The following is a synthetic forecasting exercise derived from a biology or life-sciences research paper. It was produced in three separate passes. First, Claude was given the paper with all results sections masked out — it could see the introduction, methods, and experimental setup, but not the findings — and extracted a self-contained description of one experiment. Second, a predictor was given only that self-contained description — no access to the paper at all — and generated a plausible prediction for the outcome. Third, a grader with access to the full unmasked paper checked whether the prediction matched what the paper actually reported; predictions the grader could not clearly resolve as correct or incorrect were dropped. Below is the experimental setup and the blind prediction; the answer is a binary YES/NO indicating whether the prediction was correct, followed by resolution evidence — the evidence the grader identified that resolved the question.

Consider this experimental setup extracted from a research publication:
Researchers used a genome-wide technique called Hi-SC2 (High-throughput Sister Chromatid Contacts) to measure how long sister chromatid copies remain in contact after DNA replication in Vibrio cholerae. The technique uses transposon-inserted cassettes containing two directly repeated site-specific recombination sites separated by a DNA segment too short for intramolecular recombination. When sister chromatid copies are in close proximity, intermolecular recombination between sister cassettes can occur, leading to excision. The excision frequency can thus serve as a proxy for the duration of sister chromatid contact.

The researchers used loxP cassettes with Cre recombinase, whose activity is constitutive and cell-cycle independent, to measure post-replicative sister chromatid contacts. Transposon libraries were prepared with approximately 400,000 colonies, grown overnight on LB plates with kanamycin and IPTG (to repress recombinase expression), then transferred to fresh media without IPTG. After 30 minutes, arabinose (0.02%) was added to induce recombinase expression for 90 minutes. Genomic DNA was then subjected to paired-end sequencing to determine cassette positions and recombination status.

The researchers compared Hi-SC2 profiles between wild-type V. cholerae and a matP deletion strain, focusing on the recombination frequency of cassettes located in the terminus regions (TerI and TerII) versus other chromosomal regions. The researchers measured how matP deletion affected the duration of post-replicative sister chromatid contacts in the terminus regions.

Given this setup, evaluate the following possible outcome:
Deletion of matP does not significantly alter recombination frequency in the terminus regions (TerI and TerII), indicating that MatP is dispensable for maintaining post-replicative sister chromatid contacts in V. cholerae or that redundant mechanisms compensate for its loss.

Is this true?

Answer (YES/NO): NO